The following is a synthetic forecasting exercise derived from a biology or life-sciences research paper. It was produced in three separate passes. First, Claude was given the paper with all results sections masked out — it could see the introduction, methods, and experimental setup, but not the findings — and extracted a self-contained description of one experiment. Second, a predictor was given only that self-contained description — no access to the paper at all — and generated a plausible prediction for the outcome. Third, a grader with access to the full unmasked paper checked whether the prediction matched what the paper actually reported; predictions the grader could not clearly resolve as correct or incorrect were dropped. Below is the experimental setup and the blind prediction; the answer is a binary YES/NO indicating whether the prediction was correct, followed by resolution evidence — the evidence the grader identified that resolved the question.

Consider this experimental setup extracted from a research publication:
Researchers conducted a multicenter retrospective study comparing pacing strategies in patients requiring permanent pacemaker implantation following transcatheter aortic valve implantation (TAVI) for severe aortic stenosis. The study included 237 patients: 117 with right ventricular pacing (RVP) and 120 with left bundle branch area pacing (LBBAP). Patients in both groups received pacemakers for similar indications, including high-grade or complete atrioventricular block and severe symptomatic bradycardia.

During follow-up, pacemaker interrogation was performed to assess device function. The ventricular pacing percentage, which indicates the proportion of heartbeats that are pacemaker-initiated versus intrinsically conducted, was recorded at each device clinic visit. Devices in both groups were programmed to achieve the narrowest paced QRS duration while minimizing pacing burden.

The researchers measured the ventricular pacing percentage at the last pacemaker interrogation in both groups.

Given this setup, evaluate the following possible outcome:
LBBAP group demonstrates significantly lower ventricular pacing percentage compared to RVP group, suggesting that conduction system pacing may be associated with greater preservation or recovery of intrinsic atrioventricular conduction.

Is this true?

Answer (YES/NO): NO